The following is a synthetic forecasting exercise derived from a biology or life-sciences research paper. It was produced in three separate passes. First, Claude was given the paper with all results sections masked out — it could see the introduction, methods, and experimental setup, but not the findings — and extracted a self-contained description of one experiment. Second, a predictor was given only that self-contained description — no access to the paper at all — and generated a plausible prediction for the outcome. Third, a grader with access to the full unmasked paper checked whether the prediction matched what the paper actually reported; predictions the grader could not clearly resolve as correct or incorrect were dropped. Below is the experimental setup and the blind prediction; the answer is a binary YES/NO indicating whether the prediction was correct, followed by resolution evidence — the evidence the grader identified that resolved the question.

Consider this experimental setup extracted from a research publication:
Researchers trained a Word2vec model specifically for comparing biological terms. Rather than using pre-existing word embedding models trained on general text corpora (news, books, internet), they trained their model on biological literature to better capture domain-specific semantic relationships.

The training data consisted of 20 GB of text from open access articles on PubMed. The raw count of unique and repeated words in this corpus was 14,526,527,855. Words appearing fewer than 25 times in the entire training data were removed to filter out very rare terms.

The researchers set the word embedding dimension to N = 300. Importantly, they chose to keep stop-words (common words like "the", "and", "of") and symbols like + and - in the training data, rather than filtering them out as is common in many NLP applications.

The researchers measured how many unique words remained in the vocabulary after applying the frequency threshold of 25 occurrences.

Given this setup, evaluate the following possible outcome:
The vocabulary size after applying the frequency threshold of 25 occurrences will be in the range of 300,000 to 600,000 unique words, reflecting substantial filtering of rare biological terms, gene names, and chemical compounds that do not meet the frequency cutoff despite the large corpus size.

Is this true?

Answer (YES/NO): NO